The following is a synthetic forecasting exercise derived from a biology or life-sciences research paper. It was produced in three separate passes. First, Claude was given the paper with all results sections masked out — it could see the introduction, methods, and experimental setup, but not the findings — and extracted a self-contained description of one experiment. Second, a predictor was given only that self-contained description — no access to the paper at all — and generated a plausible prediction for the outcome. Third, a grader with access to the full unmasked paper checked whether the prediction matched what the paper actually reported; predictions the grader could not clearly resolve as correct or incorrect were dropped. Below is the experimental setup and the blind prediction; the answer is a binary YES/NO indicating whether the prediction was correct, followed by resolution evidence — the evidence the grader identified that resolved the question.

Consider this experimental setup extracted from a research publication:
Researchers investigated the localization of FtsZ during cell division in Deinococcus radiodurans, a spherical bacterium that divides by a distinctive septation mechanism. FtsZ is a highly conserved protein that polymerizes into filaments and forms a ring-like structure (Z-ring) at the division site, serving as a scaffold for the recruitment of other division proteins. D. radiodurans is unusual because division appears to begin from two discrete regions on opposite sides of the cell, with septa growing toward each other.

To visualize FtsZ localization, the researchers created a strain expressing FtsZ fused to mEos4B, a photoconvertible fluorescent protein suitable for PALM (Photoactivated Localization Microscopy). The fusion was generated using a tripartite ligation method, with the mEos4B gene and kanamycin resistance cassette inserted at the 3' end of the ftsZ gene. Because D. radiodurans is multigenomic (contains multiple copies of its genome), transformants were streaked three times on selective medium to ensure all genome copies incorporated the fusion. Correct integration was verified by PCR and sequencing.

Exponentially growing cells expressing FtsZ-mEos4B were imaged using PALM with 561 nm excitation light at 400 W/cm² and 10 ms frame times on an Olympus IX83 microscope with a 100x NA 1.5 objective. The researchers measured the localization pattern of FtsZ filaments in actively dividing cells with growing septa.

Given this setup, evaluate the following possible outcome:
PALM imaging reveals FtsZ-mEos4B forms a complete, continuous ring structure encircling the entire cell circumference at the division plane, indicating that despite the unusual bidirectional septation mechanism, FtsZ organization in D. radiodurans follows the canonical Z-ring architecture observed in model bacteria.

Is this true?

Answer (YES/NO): NO